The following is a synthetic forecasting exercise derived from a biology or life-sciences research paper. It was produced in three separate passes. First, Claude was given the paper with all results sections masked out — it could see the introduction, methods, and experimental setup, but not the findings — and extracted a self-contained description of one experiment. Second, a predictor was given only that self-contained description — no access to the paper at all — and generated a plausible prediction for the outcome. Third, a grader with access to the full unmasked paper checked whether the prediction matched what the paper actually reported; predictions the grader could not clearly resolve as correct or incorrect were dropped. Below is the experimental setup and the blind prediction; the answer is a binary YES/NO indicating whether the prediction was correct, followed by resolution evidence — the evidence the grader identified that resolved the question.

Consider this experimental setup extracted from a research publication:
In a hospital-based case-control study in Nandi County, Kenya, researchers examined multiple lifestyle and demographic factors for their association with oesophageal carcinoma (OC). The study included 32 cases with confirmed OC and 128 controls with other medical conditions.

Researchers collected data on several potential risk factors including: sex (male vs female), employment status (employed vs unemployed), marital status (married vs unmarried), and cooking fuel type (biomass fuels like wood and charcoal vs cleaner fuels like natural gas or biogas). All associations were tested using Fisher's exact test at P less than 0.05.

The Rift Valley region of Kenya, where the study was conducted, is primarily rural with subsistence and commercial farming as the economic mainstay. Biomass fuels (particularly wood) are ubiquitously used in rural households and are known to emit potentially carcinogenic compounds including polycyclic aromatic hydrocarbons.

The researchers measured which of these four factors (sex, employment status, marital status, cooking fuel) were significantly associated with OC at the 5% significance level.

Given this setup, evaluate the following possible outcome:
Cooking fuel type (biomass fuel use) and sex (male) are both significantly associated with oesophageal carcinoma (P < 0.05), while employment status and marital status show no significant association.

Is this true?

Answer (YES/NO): NO